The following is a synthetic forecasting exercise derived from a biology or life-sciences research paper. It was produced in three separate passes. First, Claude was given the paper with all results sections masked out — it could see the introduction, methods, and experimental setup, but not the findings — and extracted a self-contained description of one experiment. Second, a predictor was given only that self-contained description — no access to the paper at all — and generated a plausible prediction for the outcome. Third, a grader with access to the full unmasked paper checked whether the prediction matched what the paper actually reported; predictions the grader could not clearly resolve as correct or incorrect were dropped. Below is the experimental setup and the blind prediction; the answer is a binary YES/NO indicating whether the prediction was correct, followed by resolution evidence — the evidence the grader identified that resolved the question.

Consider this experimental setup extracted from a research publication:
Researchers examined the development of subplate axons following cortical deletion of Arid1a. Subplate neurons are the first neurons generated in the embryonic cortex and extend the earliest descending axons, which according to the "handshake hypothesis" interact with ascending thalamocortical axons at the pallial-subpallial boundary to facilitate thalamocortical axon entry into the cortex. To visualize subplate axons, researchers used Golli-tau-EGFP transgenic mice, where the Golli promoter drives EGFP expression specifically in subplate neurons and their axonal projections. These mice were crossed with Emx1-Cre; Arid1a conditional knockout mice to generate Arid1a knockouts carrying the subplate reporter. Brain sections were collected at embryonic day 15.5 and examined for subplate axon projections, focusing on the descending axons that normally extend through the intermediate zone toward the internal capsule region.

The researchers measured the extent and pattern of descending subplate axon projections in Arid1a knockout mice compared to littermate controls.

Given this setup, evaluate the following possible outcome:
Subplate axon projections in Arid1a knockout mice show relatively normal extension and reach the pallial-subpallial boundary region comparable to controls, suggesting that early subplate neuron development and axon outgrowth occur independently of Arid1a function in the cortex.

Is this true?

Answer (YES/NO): NO